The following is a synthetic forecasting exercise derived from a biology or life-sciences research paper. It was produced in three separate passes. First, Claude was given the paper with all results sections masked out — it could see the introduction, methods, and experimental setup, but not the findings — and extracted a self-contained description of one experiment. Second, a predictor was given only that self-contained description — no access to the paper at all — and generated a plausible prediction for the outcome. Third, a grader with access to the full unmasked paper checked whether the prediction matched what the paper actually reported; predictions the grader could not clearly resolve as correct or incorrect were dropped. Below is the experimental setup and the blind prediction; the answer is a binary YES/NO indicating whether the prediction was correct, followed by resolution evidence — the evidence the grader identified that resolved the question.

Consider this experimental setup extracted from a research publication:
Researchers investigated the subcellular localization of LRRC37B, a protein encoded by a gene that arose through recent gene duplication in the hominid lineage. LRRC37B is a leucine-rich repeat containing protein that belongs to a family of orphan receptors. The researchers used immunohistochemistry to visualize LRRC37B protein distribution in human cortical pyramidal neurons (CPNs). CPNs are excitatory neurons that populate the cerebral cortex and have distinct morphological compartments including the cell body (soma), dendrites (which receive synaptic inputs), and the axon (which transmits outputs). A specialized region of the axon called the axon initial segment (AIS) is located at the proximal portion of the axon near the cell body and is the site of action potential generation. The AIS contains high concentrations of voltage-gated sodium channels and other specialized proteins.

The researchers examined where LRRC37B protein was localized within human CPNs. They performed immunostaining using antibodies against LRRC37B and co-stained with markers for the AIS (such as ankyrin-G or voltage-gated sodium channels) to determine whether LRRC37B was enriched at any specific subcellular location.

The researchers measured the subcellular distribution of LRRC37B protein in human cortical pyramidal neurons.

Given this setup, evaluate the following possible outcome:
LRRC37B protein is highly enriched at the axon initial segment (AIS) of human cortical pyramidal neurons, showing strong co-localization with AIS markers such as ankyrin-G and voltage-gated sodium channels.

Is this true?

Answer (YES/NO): YES